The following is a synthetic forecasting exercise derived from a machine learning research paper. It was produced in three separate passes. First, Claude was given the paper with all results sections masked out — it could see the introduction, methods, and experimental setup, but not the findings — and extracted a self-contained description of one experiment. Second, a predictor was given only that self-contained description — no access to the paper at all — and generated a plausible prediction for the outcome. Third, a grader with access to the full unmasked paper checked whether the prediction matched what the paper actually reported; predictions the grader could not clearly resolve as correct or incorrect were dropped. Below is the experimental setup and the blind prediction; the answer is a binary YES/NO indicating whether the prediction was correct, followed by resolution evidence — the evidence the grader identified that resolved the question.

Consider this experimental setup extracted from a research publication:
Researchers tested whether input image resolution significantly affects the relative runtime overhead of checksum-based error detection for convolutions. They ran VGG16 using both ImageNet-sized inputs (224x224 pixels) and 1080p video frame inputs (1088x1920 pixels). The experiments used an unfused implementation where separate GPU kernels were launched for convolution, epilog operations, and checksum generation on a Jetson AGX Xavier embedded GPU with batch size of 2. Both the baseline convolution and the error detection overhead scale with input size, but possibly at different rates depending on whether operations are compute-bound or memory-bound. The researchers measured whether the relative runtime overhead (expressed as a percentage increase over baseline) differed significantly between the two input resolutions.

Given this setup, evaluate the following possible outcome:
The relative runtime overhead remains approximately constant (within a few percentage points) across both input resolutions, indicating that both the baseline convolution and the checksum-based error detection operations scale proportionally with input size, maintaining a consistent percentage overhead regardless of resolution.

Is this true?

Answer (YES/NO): YES